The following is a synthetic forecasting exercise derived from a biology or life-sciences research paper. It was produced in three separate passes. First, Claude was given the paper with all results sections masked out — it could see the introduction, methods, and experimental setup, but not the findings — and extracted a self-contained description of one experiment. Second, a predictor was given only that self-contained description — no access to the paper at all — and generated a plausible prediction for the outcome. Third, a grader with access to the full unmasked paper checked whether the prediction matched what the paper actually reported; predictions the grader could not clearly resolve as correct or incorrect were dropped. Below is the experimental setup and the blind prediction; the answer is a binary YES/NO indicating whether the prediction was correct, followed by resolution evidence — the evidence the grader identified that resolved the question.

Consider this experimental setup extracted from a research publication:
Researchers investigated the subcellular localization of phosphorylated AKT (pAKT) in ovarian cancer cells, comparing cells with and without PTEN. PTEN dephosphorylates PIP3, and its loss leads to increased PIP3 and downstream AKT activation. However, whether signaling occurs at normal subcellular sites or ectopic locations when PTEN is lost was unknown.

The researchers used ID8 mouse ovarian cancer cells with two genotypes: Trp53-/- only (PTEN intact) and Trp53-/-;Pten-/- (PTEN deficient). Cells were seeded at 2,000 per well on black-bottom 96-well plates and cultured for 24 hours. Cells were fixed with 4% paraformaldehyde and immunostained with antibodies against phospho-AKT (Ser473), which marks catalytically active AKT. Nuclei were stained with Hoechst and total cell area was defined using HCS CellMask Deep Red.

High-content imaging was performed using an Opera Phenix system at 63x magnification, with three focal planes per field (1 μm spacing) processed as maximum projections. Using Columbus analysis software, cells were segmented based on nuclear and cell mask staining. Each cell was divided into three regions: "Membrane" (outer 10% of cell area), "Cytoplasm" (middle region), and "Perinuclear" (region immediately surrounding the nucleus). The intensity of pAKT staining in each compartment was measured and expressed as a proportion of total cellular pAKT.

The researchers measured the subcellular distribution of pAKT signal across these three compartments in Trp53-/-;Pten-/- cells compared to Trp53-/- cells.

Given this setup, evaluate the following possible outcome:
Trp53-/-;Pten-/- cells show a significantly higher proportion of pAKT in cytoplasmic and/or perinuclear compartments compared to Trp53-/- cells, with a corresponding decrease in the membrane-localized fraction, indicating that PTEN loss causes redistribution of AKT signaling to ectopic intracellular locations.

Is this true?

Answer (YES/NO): NO